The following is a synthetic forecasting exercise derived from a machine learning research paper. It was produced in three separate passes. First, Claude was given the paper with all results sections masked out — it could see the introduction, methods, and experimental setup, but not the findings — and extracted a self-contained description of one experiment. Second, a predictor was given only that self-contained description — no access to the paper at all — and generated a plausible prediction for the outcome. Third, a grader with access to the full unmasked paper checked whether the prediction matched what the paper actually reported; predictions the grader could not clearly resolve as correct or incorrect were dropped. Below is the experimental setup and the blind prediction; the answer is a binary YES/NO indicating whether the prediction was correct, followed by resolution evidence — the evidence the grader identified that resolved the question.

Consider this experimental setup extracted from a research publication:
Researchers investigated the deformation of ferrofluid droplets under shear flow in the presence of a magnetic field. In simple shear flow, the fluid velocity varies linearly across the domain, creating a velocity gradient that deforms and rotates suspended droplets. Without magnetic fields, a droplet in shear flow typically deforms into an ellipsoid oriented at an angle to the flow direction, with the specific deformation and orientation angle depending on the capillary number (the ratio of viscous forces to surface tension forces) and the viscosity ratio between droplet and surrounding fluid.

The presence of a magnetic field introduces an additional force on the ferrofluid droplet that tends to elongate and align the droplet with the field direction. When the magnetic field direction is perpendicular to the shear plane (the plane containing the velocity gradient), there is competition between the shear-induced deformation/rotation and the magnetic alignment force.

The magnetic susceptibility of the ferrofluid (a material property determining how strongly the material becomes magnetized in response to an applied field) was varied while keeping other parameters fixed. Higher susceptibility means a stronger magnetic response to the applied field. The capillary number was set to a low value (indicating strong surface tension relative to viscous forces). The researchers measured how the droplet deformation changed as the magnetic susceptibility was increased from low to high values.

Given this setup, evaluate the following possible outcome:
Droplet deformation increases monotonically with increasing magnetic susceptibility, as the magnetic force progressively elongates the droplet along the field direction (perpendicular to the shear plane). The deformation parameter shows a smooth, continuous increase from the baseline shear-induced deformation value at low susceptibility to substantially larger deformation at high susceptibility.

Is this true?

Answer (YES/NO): YES